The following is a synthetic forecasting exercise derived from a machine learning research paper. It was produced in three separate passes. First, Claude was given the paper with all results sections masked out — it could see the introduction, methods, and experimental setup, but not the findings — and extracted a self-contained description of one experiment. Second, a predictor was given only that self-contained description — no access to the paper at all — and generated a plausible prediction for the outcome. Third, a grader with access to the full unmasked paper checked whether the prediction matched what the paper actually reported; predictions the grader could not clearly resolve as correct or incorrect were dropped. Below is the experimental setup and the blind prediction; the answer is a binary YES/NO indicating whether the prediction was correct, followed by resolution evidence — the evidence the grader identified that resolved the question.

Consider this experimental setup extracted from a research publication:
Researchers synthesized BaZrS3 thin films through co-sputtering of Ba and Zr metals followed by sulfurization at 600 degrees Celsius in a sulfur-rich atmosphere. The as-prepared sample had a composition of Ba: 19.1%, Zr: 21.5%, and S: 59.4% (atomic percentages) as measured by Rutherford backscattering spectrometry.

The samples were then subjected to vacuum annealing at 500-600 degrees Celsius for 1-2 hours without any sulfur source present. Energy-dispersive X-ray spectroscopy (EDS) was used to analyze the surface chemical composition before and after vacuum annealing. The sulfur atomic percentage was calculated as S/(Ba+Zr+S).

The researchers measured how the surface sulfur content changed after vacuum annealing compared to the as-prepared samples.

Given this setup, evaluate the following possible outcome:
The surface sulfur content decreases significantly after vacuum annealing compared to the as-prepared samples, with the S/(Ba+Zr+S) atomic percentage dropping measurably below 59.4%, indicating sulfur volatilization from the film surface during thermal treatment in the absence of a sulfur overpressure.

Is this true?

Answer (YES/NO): YES